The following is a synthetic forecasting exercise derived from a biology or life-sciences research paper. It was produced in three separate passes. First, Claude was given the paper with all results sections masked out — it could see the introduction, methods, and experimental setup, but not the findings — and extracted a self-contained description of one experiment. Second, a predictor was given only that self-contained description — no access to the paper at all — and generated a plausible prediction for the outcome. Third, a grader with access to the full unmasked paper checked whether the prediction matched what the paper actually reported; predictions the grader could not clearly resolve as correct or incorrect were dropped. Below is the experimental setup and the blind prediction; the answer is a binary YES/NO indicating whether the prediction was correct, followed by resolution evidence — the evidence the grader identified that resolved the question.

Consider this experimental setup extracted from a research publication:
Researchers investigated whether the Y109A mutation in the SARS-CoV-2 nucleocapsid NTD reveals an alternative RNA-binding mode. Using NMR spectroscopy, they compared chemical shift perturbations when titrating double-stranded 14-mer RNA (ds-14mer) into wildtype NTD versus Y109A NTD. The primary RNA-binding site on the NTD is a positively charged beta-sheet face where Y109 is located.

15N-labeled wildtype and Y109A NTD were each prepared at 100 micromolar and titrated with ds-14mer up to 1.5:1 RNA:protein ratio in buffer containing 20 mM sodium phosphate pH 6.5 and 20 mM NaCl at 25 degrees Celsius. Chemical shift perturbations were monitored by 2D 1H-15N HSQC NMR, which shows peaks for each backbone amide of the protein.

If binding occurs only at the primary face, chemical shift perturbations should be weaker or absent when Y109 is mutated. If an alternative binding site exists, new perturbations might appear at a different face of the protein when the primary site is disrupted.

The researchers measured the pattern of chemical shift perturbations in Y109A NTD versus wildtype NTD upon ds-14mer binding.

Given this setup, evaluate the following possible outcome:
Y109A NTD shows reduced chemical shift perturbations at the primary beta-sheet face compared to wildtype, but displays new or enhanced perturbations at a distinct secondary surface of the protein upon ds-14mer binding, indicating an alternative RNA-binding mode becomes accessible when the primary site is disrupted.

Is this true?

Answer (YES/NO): YES